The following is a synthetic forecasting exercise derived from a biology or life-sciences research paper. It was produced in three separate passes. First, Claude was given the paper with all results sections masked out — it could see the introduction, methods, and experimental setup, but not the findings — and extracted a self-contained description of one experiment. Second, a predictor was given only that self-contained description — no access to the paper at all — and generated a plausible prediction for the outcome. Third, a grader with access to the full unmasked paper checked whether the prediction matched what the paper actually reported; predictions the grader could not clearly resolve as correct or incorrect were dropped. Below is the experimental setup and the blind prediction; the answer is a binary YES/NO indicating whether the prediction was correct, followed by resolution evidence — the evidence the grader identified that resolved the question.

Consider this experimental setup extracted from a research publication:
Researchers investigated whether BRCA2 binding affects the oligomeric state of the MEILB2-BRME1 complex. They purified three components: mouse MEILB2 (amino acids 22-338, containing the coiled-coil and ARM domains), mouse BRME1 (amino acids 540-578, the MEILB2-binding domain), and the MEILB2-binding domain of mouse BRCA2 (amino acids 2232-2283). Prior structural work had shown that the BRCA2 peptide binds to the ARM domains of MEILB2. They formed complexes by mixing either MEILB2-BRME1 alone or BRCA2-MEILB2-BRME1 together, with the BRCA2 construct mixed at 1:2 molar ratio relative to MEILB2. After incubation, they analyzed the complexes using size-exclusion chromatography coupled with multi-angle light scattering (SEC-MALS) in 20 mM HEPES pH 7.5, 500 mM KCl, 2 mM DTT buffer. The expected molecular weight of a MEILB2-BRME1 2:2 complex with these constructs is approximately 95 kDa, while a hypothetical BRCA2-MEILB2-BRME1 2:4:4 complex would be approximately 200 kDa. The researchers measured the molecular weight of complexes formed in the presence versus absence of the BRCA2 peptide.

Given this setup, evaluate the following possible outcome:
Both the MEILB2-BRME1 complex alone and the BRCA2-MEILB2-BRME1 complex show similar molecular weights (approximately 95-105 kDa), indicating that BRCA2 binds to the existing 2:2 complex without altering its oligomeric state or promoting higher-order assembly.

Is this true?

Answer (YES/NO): NO